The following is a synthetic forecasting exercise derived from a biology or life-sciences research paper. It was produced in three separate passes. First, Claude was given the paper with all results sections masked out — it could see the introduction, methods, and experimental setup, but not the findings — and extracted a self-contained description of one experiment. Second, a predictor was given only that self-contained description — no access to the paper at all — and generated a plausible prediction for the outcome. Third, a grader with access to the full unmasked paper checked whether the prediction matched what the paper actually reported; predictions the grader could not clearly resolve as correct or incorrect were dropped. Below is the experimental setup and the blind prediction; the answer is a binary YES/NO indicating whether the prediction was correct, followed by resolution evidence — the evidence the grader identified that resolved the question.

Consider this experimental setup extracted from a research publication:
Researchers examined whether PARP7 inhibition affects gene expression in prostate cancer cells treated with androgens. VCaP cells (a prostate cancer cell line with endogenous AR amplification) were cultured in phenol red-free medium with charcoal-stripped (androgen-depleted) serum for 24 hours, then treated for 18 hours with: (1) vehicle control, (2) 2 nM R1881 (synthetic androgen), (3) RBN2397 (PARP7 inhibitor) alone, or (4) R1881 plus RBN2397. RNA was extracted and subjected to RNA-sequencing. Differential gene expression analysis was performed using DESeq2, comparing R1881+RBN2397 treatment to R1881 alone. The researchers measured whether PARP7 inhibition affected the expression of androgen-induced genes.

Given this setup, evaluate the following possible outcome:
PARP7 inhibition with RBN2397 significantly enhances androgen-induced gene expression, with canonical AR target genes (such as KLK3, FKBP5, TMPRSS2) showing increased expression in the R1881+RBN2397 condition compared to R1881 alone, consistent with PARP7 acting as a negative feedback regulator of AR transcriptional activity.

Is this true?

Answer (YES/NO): NO